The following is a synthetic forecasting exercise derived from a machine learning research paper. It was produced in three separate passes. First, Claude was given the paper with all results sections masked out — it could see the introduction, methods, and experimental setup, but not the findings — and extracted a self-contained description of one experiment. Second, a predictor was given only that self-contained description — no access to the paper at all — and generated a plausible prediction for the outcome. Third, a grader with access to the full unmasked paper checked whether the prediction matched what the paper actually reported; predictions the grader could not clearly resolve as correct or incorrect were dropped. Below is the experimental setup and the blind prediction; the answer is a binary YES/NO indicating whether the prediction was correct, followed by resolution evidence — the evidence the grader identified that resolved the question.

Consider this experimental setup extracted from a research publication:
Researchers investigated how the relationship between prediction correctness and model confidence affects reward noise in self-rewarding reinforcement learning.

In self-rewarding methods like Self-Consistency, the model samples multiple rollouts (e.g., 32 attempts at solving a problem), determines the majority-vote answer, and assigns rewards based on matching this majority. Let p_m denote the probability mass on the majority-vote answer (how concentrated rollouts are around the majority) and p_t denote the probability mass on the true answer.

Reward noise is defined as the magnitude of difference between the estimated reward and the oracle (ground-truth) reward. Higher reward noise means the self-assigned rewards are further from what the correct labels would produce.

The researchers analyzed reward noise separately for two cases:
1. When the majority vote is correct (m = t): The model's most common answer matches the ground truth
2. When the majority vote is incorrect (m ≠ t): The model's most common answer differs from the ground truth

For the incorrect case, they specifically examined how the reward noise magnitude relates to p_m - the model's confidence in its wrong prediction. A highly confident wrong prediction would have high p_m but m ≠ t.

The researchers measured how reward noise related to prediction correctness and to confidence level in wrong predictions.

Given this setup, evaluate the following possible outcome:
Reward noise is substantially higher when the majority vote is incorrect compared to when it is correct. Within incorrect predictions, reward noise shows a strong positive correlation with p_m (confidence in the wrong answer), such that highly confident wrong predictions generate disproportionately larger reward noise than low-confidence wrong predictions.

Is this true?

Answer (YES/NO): YES